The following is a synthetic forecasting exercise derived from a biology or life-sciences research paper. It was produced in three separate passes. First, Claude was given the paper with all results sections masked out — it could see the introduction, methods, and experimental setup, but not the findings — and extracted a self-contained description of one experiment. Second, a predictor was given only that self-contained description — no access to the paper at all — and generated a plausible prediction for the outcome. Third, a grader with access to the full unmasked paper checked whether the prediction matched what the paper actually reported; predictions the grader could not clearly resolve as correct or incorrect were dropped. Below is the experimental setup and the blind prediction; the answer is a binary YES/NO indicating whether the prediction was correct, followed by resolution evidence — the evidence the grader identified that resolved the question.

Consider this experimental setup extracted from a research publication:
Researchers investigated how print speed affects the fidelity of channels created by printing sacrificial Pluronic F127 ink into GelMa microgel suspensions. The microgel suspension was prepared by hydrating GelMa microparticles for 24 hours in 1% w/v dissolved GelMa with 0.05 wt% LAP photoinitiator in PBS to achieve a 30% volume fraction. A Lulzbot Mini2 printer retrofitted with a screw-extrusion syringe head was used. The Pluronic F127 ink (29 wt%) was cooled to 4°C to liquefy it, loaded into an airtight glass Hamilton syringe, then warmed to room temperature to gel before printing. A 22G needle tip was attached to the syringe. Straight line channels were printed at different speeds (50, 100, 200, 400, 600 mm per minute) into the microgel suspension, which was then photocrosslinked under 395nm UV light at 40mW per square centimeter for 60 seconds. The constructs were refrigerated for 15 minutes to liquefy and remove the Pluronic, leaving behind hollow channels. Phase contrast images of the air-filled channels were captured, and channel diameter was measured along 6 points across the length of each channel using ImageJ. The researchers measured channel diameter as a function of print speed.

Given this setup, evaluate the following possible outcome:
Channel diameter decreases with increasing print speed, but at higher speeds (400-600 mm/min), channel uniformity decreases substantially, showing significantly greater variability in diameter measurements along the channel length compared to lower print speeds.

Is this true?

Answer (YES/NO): NO